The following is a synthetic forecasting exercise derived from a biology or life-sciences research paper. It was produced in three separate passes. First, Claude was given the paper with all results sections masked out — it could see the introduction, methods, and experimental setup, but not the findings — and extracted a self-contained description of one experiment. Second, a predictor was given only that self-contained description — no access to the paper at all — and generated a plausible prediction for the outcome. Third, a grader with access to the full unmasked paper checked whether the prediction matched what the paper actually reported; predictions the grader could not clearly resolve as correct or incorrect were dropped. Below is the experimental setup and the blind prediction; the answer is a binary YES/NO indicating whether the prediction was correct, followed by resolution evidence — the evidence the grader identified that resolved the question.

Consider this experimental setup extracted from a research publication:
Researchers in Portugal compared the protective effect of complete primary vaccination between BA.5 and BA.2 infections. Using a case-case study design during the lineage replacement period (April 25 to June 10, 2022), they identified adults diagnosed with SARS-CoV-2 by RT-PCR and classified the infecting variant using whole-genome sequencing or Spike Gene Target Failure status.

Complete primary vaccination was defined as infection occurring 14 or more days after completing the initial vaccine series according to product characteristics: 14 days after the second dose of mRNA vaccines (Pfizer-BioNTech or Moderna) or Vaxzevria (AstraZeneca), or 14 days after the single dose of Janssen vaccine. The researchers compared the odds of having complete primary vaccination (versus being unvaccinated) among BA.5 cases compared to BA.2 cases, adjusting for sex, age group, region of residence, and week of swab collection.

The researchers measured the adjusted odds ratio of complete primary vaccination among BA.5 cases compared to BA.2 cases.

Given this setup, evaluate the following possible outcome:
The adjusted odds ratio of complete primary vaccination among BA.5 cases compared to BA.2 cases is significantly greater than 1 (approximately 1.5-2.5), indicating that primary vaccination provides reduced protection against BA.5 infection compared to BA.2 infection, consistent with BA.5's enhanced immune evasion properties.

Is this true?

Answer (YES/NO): NO